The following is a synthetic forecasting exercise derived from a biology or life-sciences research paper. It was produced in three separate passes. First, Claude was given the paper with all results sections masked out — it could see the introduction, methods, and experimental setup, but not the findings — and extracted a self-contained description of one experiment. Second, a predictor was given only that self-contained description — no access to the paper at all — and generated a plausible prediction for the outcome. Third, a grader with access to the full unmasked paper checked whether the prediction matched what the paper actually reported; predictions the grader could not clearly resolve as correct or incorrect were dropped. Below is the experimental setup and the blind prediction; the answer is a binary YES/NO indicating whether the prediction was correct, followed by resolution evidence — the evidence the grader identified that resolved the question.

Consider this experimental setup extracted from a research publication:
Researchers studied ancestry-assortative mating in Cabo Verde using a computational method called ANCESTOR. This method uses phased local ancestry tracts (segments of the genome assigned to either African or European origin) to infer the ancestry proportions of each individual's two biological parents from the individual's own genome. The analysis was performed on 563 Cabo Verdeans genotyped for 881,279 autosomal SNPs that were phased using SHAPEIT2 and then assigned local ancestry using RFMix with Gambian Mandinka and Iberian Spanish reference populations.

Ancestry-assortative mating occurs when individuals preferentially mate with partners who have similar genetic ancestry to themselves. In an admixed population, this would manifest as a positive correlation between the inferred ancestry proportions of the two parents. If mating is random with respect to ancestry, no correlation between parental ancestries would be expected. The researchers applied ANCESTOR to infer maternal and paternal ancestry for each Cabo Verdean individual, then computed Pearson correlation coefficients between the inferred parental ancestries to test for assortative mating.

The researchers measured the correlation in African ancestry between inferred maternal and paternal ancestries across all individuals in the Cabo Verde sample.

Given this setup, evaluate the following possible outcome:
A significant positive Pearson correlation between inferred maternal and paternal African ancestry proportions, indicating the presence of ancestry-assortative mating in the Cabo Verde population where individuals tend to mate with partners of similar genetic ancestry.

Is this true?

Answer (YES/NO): YES